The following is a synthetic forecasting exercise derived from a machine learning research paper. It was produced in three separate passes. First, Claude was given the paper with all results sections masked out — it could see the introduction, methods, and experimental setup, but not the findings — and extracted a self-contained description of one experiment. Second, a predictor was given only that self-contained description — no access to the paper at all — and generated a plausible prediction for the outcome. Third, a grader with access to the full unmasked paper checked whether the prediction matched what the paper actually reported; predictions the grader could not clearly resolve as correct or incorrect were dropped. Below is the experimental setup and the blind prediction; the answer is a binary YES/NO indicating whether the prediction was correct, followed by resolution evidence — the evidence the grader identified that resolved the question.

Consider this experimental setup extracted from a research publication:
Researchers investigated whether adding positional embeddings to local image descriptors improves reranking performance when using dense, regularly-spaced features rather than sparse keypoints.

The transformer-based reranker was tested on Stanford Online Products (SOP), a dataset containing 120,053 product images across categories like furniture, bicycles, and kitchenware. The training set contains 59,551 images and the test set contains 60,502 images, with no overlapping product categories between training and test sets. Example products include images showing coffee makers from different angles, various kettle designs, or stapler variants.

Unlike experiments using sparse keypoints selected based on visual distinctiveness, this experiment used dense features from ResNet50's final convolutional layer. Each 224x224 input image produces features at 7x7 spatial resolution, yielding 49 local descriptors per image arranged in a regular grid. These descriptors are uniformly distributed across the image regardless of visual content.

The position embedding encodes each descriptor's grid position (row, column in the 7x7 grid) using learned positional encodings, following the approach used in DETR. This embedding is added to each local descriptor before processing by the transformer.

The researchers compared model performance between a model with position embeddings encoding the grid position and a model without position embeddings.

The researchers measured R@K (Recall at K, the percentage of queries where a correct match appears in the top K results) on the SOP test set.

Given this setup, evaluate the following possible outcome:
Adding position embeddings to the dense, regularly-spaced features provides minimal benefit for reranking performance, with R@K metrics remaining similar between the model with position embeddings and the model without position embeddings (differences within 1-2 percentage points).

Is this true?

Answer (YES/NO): NO